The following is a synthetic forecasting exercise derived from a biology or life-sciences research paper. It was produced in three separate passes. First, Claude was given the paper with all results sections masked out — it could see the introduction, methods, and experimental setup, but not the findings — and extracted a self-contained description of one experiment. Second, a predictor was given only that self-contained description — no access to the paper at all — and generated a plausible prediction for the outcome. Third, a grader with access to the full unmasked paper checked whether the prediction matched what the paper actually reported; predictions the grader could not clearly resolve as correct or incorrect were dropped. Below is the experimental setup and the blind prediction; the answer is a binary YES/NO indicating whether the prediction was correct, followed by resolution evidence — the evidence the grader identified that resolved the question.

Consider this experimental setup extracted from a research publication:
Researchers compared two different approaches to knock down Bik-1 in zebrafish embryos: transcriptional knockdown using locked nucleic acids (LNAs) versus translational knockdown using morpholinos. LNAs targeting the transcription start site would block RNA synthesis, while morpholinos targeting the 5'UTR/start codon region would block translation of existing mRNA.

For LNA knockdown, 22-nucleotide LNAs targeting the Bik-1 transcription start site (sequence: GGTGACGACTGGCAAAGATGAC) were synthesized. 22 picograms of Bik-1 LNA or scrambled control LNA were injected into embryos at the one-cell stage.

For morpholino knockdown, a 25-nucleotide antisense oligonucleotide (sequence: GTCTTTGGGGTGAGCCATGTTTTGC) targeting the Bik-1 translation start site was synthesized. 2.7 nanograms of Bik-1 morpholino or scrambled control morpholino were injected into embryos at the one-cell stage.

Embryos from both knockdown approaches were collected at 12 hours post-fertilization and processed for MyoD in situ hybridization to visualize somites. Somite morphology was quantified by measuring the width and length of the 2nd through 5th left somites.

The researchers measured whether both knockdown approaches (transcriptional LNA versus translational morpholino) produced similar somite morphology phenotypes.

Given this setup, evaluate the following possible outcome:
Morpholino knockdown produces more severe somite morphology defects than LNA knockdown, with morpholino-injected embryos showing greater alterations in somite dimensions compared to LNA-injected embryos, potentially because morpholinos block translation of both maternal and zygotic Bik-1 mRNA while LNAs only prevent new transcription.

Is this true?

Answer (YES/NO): NO